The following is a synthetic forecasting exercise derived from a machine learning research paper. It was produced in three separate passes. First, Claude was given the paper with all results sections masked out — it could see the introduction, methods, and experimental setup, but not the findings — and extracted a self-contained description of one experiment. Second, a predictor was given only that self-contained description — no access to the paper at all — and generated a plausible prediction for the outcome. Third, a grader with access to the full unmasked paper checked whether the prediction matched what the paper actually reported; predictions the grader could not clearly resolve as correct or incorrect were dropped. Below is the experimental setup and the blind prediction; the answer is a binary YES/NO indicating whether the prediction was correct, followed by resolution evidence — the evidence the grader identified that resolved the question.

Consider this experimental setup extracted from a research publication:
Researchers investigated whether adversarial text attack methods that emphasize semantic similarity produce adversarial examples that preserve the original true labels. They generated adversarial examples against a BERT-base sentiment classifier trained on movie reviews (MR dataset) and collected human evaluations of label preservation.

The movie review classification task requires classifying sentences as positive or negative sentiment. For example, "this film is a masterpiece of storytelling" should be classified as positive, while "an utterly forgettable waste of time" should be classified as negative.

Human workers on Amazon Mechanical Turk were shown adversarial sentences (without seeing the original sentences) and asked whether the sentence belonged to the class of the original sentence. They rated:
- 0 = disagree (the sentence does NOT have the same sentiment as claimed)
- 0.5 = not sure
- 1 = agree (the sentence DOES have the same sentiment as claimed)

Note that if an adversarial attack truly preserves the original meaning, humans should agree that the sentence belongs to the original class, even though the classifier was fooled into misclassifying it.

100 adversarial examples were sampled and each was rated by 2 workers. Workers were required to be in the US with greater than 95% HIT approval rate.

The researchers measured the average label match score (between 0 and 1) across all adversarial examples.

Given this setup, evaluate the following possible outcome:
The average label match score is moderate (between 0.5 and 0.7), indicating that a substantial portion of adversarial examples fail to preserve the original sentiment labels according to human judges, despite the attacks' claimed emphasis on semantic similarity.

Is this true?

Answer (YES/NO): NO